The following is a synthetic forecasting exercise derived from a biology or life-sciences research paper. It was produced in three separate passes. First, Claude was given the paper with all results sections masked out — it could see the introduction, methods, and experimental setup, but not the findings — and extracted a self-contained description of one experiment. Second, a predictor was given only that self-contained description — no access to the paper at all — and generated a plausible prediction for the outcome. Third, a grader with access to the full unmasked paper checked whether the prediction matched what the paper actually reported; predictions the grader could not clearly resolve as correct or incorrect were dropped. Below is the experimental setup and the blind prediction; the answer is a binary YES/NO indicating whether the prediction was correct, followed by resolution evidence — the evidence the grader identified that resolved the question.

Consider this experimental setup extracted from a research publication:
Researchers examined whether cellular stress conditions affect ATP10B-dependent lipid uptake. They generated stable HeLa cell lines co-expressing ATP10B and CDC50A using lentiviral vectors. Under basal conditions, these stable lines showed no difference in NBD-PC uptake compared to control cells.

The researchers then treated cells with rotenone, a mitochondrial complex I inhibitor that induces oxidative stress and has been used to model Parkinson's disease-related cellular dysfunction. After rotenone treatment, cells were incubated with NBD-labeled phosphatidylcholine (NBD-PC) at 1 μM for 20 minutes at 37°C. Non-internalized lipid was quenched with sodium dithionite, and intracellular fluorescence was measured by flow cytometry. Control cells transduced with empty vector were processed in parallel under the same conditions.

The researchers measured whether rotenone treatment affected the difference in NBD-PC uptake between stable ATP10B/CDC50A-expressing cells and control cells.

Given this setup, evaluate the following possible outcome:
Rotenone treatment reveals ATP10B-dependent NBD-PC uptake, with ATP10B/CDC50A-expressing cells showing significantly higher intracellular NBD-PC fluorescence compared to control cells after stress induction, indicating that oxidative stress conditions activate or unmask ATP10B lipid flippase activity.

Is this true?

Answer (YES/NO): YES